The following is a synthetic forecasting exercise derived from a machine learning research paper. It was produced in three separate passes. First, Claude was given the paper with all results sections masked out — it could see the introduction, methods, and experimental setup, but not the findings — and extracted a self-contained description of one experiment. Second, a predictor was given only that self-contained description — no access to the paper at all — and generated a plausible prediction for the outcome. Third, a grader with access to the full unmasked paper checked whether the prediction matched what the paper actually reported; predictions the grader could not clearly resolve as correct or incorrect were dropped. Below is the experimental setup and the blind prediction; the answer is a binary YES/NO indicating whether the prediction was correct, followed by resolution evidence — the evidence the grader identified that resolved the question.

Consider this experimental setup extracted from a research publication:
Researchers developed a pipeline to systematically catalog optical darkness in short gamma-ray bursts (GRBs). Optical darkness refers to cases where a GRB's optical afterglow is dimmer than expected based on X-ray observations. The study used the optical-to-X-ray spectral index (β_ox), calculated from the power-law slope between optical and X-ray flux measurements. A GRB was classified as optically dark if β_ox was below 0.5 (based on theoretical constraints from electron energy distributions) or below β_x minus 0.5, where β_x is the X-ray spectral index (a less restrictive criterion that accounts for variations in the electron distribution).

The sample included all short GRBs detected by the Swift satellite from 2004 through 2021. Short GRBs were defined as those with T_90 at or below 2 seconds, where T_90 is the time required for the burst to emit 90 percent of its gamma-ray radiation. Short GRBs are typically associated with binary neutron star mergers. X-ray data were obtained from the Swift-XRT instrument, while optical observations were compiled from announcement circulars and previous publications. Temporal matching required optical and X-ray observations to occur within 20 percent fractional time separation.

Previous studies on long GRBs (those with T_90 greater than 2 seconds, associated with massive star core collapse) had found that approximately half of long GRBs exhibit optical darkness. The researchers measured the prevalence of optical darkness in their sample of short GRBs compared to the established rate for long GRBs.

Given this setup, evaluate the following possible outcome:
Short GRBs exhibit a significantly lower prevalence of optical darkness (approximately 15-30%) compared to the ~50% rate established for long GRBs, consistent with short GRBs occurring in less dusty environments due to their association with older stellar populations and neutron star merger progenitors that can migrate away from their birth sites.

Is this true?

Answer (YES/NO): NO